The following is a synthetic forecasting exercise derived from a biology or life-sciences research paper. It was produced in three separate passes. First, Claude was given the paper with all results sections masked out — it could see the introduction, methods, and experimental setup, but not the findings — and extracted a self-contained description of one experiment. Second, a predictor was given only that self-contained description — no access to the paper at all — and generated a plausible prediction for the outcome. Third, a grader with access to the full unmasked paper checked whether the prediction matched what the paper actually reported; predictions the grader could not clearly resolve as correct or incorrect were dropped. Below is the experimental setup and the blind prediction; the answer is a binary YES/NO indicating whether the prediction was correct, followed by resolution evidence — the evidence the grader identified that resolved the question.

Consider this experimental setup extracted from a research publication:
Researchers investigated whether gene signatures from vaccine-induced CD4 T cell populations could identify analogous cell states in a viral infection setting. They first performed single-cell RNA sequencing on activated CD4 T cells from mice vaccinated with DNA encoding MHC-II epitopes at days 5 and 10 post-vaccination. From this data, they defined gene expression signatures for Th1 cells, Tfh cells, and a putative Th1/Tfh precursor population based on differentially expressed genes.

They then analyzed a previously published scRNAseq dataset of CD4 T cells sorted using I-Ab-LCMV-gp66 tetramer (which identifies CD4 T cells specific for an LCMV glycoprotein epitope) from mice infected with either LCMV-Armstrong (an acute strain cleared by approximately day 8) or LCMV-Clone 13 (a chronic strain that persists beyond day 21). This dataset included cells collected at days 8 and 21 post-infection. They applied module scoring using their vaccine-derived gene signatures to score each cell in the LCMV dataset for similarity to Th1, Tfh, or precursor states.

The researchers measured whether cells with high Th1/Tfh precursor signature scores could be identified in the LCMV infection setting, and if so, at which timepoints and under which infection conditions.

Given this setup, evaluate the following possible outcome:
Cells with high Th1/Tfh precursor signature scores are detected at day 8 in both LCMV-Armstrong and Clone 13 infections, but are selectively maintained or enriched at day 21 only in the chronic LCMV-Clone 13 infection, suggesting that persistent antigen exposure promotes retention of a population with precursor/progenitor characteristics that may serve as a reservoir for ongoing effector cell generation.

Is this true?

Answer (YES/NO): YES